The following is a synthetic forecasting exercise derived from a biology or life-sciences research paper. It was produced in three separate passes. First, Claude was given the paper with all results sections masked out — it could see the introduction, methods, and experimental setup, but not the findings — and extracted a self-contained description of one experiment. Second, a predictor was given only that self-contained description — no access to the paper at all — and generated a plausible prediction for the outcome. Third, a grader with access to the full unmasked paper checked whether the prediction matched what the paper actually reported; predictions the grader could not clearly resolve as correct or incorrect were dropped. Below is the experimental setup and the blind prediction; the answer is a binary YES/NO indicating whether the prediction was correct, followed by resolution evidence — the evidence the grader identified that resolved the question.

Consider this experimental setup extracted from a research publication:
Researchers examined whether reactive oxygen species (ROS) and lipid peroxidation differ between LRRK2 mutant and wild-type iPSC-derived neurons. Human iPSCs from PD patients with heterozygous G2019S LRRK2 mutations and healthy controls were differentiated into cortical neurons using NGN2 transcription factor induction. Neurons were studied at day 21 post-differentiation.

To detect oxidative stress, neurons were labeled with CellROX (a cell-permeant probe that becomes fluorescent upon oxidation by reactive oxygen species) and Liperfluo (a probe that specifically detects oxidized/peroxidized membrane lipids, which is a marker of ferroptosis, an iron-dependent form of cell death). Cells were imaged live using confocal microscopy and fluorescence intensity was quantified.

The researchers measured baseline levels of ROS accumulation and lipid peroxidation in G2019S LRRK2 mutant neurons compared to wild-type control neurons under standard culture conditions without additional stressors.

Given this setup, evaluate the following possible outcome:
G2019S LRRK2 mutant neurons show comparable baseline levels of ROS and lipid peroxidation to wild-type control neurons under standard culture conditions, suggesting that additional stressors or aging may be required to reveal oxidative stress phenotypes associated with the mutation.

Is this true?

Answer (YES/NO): NO